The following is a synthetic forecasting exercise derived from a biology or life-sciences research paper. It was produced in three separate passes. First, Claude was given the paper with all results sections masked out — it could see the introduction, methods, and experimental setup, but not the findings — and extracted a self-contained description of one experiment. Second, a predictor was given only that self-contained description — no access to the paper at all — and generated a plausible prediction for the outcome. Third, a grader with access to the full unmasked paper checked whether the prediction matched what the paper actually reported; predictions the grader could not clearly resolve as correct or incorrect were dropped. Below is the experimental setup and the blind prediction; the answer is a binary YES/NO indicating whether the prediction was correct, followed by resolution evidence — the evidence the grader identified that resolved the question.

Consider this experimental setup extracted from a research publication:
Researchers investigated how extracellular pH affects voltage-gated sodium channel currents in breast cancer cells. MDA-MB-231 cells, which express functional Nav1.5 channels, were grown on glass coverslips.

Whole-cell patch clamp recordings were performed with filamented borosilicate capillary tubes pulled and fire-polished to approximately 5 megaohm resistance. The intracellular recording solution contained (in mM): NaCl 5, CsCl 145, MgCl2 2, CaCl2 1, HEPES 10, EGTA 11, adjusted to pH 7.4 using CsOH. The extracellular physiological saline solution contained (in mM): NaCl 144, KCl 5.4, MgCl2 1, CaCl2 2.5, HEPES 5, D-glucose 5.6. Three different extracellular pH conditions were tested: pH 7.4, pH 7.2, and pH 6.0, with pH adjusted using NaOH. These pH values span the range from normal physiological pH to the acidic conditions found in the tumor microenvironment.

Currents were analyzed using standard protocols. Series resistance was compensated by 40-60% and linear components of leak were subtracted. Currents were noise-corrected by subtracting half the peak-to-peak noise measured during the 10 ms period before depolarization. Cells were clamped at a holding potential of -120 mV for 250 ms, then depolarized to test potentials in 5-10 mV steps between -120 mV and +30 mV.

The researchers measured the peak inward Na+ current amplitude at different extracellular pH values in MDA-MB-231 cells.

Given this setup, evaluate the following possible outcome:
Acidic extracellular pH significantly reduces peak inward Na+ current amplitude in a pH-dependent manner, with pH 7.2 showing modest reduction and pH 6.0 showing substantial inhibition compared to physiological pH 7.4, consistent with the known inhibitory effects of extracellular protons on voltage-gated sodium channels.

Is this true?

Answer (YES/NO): YES